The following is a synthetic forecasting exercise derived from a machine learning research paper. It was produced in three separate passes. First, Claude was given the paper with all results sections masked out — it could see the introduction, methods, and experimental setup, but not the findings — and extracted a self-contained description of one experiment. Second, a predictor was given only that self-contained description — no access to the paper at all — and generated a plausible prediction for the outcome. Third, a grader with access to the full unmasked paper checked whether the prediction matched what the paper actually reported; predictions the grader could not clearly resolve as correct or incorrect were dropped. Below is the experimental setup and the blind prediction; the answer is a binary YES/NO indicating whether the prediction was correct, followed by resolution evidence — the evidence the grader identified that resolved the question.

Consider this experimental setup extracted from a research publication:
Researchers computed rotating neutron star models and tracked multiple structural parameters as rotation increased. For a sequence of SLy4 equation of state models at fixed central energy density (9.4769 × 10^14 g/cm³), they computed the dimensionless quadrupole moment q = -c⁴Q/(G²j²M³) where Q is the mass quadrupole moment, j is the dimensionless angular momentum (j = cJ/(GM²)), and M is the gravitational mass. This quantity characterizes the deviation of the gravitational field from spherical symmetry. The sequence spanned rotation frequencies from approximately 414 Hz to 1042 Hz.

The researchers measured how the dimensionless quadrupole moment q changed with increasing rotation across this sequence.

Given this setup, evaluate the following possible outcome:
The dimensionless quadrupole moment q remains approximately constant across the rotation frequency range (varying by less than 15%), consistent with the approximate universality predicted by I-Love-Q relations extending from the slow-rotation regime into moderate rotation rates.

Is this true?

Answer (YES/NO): NO